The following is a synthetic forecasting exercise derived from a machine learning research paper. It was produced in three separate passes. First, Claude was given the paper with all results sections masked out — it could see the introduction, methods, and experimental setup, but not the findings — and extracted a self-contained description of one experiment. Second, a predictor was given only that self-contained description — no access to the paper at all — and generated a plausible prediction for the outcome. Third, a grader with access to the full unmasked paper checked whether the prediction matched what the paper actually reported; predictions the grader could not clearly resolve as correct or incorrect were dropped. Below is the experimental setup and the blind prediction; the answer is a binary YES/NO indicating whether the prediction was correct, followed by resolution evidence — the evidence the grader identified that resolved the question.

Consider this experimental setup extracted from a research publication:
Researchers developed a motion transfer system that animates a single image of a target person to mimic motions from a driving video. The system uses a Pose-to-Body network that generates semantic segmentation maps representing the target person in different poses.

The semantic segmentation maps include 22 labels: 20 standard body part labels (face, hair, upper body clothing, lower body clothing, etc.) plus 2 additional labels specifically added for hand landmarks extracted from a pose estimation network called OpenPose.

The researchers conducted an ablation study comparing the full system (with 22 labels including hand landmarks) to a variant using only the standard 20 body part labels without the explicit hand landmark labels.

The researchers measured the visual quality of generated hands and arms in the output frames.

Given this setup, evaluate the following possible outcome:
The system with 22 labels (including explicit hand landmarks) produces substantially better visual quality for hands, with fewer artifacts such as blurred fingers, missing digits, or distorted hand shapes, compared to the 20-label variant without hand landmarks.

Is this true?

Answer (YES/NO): YES